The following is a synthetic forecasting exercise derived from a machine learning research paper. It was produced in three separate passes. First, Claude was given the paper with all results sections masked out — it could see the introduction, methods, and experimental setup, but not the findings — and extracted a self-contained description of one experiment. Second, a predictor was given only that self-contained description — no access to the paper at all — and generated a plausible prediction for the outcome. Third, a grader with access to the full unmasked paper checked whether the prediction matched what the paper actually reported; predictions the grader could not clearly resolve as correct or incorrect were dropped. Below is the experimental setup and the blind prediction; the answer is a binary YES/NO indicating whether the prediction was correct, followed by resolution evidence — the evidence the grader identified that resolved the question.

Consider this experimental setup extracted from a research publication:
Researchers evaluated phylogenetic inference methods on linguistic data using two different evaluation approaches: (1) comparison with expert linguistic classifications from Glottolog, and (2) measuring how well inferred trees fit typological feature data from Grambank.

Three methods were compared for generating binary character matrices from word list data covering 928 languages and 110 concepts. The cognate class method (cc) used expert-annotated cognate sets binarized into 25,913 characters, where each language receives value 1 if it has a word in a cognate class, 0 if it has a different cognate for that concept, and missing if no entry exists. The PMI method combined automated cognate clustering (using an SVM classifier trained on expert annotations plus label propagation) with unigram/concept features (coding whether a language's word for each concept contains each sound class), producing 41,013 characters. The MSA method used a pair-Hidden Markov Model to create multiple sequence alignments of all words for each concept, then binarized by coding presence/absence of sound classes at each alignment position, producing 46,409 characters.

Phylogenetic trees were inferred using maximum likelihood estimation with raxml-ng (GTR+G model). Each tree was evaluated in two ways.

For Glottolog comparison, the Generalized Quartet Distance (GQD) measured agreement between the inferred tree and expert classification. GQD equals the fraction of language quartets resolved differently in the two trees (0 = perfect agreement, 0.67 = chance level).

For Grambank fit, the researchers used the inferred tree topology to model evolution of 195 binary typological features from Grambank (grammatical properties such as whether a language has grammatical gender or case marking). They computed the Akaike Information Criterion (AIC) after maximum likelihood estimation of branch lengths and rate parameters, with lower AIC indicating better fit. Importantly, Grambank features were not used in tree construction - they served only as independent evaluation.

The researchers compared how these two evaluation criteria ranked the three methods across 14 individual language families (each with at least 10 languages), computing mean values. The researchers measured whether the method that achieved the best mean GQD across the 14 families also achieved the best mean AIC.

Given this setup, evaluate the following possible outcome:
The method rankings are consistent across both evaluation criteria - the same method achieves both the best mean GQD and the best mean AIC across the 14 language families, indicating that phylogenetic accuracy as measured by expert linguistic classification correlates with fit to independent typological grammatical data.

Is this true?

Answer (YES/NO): NO